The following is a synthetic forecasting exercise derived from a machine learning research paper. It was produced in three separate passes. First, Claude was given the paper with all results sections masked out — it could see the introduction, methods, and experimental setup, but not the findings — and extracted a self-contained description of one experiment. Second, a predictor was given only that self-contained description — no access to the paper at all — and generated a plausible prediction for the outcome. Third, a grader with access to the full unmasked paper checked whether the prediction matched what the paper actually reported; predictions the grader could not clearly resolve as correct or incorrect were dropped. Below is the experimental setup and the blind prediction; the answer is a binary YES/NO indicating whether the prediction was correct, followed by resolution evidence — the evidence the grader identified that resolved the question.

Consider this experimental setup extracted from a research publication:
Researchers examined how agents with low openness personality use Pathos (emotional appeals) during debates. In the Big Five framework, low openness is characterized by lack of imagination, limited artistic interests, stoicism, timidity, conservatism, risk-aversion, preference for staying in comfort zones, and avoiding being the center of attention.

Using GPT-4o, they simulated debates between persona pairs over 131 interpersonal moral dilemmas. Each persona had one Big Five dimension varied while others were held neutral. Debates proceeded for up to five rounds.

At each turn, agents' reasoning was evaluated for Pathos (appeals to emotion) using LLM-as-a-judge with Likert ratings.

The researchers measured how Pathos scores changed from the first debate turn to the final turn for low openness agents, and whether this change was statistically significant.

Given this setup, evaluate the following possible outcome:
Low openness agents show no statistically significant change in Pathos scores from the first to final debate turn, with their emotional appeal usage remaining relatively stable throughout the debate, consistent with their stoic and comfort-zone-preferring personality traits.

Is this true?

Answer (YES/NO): NO